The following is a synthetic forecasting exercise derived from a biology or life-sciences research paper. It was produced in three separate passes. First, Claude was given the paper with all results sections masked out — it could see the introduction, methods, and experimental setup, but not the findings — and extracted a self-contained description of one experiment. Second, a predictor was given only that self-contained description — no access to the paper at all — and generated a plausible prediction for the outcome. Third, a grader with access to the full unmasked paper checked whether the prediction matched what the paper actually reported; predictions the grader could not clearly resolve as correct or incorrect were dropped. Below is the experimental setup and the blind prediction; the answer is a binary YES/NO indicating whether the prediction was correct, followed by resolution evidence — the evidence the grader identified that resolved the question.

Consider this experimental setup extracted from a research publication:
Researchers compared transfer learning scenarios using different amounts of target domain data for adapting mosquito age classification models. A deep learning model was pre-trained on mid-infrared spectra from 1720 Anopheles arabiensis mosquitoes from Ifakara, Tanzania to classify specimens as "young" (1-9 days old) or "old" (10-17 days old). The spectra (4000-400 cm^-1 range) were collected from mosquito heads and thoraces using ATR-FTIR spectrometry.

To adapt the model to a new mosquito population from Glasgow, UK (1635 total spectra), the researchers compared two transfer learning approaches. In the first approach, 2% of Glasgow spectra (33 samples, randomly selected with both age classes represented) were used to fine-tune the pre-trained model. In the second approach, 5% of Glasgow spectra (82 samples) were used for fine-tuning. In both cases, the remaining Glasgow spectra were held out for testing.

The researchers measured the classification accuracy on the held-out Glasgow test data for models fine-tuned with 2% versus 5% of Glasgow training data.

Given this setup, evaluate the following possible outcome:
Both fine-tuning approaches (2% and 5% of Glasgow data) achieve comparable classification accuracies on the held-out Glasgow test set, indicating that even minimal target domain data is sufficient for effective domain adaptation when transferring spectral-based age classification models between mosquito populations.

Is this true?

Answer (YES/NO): YES